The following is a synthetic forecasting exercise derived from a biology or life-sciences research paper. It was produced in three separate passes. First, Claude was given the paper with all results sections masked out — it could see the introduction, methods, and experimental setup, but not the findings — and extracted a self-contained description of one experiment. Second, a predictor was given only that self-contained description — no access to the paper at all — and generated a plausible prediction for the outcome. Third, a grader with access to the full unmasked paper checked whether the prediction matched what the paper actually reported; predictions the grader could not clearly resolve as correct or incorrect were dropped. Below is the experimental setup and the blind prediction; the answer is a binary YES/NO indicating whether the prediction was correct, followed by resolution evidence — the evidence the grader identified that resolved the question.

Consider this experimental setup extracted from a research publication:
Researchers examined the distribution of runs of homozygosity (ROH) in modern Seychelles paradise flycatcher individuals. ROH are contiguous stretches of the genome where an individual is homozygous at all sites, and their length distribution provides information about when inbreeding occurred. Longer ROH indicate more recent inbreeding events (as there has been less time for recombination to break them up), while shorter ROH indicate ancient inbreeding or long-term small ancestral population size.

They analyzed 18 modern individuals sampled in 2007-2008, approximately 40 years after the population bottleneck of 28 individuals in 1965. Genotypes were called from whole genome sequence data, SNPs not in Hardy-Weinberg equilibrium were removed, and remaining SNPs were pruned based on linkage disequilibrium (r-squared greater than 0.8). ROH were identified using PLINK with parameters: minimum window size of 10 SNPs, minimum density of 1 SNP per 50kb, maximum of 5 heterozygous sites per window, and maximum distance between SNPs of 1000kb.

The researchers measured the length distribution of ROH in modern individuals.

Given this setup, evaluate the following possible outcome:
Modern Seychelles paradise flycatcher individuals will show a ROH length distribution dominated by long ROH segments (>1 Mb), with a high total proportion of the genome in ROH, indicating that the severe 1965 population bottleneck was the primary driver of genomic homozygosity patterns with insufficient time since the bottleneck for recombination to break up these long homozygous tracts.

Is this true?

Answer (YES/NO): NO